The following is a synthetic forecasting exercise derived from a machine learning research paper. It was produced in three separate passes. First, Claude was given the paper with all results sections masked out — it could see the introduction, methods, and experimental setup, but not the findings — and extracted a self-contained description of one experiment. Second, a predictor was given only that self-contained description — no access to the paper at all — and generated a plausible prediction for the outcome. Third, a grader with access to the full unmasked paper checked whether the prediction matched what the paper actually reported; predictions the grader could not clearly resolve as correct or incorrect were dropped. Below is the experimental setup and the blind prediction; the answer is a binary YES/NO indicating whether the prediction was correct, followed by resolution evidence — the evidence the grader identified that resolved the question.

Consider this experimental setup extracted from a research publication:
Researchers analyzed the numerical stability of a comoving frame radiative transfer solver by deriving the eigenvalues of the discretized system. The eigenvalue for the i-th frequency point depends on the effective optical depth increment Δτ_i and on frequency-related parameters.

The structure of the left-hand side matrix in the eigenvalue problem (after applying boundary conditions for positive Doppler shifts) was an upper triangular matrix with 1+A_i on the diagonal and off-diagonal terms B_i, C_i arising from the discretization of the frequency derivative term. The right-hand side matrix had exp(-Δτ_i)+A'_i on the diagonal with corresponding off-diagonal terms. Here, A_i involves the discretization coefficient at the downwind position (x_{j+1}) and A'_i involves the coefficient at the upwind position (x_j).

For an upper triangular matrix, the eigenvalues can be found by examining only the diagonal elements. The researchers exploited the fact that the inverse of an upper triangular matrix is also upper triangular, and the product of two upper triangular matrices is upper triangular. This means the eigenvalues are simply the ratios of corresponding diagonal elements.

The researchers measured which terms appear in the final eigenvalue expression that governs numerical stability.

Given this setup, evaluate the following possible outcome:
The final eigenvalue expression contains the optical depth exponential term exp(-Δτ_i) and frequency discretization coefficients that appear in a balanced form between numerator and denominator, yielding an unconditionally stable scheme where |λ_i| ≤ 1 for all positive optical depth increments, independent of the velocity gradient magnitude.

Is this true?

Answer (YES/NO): NO